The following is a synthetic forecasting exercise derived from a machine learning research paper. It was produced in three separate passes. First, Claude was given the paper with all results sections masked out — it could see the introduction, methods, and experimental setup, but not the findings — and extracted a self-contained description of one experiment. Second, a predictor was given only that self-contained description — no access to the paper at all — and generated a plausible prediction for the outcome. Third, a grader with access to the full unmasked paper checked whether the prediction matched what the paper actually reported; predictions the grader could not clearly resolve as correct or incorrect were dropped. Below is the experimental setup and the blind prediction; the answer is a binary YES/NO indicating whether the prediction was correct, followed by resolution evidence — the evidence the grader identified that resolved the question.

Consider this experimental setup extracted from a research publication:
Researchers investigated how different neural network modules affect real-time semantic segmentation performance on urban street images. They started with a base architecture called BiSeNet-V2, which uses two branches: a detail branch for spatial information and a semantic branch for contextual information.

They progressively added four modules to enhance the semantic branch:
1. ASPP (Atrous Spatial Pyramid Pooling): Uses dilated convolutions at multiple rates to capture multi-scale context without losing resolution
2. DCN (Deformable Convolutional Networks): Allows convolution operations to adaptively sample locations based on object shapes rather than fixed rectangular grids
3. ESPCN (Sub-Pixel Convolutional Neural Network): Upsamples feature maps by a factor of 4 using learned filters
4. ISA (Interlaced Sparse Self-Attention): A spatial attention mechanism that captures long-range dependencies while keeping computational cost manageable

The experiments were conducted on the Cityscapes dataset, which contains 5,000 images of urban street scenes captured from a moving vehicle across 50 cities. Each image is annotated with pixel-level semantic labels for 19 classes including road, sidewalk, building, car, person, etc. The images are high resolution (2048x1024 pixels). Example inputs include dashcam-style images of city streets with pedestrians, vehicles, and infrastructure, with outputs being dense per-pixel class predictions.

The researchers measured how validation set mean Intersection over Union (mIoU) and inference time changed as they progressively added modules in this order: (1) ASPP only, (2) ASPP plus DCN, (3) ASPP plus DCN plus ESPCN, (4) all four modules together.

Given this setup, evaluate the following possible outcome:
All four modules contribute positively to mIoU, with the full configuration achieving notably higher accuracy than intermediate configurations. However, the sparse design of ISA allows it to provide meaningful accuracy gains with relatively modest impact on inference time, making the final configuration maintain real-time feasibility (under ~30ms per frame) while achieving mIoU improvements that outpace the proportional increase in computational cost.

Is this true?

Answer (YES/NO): NO